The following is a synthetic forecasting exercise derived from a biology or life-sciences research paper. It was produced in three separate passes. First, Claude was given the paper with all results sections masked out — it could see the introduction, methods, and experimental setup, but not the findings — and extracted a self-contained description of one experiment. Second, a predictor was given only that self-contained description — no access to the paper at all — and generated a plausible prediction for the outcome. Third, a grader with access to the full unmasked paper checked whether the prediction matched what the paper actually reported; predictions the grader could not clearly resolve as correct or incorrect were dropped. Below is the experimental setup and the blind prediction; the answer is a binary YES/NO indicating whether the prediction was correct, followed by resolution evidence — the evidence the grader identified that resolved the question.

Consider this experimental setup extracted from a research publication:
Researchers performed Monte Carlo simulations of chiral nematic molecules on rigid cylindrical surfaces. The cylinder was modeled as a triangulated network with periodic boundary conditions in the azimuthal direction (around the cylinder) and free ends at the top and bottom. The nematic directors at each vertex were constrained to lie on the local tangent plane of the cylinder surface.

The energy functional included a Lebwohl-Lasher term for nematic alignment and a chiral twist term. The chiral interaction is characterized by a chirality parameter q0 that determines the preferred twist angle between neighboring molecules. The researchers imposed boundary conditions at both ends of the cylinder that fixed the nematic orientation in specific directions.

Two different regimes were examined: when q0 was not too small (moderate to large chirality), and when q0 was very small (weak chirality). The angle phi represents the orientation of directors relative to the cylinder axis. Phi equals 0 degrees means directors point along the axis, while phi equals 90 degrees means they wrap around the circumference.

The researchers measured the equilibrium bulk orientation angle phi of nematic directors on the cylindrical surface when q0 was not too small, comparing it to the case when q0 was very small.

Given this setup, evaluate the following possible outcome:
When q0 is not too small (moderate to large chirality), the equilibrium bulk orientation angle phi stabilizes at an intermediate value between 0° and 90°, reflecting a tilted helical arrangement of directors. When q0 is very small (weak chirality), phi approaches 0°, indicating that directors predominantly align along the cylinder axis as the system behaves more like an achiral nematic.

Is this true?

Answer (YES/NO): NO